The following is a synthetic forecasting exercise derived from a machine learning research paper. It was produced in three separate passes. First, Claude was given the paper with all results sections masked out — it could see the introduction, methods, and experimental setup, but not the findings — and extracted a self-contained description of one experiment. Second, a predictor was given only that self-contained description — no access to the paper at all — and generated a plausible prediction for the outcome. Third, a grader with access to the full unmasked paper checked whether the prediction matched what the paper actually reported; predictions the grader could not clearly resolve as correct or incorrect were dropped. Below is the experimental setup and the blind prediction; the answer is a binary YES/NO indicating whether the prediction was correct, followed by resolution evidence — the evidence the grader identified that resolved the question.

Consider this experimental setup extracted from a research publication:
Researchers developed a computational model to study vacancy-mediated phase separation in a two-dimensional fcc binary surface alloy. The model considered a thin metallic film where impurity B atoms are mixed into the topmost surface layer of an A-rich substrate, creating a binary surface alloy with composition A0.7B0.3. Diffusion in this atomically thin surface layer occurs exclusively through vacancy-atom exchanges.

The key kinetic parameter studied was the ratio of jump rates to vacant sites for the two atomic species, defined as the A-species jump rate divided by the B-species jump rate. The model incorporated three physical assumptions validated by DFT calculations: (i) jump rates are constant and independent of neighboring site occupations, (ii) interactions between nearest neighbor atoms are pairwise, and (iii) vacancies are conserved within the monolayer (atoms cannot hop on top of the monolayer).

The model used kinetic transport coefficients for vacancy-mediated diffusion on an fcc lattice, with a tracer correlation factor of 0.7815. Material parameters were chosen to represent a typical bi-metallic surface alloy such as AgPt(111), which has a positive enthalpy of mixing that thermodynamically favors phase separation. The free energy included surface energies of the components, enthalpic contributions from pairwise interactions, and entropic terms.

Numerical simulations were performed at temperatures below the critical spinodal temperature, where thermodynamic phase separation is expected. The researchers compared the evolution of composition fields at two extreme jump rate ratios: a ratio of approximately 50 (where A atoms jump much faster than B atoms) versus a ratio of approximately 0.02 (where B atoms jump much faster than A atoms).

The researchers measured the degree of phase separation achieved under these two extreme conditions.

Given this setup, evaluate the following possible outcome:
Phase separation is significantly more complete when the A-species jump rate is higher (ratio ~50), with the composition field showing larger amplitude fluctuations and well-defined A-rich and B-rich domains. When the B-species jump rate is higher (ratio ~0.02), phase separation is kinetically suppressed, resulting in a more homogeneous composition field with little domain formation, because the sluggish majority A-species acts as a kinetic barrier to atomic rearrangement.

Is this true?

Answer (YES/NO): NO